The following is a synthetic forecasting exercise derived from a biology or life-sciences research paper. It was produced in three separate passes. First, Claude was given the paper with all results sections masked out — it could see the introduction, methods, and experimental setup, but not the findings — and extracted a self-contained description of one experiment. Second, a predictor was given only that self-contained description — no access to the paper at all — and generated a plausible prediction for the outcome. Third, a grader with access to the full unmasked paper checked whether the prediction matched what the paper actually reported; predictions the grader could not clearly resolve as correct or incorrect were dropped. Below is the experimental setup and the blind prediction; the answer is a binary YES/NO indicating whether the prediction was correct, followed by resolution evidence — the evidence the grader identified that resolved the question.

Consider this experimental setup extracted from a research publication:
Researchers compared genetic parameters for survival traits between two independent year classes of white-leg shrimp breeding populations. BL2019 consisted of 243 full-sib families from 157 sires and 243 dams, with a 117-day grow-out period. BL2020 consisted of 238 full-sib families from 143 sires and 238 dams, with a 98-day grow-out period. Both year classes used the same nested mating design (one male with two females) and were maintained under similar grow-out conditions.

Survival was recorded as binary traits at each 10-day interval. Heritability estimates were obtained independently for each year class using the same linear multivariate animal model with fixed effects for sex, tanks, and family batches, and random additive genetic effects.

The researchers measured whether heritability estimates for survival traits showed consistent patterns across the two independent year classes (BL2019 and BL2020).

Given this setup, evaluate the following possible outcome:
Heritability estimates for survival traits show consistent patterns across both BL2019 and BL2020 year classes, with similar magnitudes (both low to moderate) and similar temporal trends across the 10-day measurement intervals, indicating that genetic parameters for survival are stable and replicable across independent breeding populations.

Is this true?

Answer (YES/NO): YES